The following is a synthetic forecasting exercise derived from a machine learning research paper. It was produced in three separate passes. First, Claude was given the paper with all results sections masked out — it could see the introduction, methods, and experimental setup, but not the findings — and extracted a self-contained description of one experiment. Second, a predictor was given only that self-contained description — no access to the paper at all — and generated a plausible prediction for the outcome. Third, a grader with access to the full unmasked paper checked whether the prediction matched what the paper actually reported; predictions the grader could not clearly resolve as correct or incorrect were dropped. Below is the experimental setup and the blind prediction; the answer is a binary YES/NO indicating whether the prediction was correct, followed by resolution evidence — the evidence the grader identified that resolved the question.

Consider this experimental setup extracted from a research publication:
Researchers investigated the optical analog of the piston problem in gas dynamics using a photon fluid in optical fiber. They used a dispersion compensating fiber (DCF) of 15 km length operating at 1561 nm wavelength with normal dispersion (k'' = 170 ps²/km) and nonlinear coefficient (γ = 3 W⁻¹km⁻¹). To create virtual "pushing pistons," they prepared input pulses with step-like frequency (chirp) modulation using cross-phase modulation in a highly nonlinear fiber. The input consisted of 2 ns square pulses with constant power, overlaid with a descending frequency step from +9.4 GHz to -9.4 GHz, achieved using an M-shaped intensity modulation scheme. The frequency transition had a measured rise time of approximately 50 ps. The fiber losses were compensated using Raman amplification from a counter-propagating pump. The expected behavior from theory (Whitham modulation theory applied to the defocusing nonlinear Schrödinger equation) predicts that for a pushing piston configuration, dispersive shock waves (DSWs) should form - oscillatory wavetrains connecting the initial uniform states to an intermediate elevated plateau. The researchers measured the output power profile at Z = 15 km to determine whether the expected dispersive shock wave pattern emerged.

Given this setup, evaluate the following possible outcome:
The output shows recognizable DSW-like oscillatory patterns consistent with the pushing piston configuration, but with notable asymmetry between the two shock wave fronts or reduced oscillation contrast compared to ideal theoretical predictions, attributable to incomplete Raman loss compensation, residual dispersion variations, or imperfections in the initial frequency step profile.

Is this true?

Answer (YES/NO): NO